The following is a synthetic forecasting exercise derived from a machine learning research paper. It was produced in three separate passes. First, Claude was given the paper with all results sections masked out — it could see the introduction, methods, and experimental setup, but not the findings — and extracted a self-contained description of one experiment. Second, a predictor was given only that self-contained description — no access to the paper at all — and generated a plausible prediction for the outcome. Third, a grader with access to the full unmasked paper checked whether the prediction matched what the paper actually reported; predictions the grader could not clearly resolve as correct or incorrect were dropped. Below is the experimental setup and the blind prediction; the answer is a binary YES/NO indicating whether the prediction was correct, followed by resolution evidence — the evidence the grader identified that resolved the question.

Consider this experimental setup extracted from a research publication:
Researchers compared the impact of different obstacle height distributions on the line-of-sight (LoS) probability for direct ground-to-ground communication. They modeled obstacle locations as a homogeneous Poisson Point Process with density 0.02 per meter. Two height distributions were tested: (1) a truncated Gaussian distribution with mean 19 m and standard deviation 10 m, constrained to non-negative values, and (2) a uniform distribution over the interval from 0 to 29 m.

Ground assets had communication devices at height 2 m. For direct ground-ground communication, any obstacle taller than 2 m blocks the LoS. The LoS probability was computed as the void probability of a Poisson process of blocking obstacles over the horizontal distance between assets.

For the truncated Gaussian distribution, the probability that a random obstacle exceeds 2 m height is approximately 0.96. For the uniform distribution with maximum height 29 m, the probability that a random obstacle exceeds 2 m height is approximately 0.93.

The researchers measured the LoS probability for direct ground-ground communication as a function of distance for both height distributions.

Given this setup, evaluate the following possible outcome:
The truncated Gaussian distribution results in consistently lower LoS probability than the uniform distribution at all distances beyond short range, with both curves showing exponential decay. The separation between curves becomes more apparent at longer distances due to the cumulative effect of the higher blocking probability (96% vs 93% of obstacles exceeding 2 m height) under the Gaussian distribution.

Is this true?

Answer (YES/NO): NO